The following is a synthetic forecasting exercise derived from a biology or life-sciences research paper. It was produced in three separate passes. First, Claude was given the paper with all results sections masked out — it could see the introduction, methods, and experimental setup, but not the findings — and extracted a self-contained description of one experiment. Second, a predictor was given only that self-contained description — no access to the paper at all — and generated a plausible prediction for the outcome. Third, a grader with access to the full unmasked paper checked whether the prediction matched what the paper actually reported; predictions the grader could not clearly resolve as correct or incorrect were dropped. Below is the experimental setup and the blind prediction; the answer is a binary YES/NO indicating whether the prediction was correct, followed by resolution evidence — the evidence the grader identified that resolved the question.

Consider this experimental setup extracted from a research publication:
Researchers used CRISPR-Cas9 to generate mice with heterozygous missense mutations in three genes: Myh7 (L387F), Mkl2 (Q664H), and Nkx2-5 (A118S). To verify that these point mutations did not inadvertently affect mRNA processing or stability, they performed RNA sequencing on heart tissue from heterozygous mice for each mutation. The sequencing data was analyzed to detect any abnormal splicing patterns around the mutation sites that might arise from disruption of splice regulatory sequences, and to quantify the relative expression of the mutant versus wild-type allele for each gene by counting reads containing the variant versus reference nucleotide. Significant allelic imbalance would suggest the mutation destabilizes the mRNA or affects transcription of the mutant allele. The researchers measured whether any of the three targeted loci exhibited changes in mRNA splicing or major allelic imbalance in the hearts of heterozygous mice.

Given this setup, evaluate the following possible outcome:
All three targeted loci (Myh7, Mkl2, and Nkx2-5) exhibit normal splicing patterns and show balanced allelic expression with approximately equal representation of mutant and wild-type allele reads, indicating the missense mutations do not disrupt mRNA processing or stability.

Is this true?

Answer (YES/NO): YES